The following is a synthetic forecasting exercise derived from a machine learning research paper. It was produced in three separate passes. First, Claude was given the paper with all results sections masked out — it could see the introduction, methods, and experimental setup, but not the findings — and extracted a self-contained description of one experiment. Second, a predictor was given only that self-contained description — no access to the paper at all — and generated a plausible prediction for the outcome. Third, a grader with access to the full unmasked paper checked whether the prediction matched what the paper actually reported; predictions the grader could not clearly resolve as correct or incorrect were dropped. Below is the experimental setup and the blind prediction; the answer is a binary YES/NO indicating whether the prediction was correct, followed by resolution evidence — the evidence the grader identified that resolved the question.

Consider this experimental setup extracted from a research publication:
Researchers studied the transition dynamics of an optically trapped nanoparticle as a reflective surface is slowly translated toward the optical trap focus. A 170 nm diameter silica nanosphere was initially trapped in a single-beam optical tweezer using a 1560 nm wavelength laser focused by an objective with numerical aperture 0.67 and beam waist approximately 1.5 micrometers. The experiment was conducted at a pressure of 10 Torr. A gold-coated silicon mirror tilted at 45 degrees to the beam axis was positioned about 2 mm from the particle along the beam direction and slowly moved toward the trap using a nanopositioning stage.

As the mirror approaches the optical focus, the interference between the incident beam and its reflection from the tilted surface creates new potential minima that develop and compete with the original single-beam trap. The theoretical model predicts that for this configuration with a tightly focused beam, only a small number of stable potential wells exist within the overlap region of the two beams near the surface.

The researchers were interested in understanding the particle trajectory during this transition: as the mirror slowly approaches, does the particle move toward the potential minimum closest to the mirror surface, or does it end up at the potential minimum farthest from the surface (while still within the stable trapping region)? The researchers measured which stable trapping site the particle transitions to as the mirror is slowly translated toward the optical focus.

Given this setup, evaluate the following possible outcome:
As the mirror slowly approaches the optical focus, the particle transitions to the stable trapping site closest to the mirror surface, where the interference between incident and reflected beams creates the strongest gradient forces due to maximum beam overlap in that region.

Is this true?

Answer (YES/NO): NO